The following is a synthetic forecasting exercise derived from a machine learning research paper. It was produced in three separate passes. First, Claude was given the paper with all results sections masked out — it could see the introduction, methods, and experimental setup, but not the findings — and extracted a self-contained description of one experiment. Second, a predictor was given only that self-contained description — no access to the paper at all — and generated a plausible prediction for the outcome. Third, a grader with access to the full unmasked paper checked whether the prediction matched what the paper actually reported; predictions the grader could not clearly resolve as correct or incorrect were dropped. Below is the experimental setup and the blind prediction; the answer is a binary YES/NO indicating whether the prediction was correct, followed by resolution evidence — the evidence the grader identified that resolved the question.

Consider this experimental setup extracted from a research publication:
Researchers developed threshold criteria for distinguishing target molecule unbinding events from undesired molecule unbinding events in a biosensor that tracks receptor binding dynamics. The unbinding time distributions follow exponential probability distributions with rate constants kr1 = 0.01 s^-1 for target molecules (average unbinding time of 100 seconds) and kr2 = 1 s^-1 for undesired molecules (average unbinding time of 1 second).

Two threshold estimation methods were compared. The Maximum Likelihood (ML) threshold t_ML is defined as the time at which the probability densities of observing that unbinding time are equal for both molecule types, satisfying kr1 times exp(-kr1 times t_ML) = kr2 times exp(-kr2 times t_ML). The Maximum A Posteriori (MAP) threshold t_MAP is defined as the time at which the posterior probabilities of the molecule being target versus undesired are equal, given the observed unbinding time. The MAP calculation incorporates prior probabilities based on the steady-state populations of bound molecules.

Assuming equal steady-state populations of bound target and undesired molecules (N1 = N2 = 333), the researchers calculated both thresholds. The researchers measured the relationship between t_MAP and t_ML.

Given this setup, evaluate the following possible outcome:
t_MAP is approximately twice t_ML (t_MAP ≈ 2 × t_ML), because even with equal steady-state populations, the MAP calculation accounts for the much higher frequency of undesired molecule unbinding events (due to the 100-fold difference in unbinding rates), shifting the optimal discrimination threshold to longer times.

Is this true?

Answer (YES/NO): YES